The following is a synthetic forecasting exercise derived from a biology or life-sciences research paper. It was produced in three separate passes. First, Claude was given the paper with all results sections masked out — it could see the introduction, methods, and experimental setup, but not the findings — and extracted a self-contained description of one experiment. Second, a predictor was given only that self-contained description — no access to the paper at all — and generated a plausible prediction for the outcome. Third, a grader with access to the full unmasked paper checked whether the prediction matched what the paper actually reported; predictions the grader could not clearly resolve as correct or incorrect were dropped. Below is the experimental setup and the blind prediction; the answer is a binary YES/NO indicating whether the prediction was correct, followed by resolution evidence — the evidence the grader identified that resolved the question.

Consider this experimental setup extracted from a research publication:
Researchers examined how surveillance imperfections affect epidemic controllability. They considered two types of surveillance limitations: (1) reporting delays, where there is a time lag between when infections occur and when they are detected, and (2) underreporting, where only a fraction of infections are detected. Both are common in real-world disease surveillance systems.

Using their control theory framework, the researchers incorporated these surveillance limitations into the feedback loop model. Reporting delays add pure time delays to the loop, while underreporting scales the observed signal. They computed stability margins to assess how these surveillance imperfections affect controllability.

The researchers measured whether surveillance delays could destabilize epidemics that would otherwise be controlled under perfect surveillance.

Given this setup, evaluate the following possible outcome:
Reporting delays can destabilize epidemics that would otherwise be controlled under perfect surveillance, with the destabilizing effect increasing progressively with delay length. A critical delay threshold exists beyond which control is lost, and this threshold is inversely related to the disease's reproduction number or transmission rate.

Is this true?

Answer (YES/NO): YES